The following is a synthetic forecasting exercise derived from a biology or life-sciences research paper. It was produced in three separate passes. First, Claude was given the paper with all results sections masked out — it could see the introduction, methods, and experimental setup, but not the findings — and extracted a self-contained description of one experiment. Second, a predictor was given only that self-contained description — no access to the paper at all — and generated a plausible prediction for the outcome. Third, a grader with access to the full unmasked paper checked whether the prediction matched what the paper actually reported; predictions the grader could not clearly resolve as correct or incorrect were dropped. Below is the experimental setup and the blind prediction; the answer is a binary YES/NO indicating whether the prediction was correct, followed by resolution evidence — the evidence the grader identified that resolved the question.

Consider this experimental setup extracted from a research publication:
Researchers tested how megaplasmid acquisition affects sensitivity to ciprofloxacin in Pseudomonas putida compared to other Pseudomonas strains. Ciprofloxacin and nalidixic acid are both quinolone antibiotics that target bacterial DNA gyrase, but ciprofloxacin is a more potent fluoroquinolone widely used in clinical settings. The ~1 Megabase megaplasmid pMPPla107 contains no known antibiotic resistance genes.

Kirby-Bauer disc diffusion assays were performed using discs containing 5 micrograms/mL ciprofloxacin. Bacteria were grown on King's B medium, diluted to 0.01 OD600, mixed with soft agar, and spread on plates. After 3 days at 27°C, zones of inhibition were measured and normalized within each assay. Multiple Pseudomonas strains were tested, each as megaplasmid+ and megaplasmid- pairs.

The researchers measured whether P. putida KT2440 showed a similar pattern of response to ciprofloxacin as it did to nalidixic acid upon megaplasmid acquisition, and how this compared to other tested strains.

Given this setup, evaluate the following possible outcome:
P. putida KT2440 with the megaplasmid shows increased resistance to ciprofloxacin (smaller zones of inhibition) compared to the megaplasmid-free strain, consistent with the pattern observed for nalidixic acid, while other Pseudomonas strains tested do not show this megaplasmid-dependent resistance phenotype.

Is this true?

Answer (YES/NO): NO